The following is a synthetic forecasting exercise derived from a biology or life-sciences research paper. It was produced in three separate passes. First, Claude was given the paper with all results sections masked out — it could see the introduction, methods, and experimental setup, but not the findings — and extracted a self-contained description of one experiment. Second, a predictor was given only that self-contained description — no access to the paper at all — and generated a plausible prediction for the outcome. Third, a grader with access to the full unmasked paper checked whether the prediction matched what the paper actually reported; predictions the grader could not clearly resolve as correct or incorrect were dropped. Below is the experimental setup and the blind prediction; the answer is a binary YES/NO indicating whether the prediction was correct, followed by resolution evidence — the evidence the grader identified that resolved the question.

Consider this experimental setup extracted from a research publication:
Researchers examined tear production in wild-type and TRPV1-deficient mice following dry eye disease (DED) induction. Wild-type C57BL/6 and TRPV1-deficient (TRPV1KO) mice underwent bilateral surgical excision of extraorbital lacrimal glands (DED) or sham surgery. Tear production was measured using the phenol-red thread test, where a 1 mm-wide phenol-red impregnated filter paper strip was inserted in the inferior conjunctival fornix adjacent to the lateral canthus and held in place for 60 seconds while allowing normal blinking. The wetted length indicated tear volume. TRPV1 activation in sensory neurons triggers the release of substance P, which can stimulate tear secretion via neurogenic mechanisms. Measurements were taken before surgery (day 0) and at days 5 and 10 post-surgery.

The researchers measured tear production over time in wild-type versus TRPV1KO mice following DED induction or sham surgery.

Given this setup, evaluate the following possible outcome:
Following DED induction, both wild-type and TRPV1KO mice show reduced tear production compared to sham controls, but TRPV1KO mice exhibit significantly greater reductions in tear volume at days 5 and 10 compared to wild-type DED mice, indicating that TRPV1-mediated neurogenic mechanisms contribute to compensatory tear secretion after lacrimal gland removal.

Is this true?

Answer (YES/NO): NO